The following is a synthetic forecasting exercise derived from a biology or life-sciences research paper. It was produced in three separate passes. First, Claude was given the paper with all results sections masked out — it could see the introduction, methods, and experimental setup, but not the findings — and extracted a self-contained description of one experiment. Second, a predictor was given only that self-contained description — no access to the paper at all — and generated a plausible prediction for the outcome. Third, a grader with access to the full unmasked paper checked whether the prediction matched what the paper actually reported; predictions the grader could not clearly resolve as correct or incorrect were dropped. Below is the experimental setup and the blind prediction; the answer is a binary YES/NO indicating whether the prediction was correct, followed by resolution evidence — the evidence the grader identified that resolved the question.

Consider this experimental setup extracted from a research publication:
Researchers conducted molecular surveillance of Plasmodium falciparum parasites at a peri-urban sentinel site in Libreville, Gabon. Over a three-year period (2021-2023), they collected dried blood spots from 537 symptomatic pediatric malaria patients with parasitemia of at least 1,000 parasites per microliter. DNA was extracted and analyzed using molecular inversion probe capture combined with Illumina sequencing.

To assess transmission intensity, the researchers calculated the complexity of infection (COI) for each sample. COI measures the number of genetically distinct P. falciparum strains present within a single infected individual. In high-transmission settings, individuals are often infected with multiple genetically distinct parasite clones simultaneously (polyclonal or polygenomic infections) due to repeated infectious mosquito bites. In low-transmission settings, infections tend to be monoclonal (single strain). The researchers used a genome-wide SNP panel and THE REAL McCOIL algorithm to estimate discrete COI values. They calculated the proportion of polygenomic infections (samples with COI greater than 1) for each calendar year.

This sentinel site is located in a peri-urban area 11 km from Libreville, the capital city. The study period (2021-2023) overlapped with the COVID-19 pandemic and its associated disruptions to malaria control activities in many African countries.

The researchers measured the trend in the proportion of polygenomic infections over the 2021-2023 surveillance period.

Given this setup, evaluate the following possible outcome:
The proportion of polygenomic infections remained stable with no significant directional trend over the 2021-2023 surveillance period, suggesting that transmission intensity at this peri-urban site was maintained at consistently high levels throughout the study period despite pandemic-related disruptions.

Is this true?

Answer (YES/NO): NO